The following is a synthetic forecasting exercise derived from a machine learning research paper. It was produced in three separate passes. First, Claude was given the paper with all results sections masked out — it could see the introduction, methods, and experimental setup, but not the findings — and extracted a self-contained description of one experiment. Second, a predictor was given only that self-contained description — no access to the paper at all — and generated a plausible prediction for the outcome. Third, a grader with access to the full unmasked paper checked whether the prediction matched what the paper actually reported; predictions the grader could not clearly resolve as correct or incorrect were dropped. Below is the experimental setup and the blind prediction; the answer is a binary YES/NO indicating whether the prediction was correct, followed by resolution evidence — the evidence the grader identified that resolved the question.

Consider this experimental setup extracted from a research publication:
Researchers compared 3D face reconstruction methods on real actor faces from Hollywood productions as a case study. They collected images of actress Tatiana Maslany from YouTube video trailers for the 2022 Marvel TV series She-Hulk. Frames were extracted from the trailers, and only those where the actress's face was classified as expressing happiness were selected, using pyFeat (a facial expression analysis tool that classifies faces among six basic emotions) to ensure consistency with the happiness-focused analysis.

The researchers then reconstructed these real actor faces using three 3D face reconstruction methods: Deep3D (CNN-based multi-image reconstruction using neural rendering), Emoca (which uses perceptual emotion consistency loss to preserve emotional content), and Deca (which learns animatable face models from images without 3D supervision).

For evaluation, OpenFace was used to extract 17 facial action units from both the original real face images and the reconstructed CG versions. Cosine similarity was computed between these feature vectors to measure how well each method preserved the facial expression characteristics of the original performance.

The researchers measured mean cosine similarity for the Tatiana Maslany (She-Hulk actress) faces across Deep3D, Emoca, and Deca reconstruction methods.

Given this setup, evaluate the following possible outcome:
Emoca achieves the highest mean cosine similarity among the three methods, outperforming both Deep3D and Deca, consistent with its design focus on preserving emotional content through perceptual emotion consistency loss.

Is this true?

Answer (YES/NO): YES